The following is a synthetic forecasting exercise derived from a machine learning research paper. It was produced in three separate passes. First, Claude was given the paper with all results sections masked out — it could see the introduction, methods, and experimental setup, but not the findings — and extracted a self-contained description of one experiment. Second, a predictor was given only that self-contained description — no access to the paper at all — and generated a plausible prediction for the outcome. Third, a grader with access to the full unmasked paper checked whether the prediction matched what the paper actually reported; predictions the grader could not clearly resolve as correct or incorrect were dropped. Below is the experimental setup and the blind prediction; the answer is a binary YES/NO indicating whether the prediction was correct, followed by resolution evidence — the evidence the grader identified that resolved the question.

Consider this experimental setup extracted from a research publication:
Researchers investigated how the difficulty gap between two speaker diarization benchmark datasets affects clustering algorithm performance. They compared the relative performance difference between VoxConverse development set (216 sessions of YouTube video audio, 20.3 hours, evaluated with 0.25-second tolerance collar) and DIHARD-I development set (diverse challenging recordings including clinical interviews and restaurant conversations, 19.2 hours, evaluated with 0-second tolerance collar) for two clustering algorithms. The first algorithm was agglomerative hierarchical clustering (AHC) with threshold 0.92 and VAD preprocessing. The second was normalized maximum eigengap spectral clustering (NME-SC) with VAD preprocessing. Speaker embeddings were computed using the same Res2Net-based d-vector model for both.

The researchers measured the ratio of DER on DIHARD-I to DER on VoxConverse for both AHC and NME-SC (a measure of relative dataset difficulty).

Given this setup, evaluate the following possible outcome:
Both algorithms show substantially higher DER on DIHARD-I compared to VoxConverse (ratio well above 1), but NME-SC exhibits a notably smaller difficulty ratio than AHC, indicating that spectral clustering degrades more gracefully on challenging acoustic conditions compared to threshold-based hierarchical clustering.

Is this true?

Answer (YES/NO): YES